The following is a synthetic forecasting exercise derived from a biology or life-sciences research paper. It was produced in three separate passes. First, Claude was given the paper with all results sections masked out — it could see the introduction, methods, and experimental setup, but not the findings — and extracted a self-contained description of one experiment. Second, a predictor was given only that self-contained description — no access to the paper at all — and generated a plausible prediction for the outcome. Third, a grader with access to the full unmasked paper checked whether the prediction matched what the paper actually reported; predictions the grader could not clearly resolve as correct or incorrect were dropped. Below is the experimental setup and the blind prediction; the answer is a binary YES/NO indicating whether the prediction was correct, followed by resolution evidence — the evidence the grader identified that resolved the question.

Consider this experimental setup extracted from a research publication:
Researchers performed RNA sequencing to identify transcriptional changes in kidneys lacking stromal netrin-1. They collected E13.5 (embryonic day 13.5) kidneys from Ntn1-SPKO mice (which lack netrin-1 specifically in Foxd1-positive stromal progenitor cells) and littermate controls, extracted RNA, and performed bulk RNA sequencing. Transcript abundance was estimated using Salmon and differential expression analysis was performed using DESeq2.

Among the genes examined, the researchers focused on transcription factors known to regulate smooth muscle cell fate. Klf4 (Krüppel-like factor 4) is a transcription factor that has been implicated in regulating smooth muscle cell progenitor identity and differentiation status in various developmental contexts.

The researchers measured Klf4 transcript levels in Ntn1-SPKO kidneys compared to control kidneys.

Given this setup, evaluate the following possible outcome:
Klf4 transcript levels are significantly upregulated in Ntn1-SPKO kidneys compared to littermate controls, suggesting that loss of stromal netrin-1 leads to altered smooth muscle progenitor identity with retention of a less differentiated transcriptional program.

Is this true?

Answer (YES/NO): NO